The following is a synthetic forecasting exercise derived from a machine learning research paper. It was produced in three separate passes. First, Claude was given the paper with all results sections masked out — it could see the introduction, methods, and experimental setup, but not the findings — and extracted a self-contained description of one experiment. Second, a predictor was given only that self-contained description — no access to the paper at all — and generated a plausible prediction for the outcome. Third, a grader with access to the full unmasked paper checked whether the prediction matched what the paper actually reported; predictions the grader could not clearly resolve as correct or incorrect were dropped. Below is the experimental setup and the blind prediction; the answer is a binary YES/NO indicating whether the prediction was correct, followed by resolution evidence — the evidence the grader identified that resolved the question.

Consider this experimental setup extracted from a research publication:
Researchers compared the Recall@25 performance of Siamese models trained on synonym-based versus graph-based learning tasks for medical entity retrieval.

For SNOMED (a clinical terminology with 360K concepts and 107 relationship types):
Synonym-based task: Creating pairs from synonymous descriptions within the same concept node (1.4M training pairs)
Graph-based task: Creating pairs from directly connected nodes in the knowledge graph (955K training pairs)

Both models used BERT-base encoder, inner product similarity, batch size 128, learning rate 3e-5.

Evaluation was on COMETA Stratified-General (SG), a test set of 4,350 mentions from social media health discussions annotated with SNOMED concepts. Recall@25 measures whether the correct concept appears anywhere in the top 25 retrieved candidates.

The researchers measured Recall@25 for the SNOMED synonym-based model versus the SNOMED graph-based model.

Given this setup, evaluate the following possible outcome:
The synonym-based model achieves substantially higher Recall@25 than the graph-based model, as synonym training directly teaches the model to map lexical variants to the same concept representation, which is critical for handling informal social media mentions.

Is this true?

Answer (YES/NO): YES